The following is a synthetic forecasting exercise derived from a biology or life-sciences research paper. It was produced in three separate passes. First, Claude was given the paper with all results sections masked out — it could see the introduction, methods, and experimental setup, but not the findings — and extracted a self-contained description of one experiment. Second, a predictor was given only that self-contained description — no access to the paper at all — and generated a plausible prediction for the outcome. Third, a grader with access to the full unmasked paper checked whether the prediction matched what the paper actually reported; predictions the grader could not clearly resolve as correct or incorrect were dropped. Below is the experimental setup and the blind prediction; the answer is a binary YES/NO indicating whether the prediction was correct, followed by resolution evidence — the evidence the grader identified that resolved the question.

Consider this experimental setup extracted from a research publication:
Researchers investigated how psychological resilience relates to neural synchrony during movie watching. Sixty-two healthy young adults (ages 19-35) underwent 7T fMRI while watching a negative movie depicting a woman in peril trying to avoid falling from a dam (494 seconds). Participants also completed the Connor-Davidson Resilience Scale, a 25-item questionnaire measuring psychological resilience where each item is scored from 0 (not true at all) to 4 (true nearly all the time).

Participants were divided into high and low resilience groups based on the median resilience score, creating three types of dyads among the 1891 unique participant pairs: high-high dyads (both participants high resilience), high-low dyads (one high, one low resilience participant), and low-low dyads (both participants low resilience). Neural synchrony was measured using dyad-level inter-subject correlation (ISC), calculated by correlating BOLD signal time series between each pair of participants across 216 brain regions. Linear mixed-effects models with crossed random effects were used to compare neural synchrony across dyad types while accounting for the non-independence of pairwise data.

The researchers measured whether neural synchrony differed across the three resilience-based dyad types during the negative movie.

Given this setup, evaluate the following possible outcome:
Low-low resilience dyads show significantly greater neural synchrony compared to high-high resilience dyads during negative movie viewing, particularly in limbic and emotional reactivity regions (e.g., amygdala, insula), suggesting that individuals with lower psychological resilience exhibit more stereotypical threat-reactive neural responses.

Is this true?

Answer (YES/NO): NO